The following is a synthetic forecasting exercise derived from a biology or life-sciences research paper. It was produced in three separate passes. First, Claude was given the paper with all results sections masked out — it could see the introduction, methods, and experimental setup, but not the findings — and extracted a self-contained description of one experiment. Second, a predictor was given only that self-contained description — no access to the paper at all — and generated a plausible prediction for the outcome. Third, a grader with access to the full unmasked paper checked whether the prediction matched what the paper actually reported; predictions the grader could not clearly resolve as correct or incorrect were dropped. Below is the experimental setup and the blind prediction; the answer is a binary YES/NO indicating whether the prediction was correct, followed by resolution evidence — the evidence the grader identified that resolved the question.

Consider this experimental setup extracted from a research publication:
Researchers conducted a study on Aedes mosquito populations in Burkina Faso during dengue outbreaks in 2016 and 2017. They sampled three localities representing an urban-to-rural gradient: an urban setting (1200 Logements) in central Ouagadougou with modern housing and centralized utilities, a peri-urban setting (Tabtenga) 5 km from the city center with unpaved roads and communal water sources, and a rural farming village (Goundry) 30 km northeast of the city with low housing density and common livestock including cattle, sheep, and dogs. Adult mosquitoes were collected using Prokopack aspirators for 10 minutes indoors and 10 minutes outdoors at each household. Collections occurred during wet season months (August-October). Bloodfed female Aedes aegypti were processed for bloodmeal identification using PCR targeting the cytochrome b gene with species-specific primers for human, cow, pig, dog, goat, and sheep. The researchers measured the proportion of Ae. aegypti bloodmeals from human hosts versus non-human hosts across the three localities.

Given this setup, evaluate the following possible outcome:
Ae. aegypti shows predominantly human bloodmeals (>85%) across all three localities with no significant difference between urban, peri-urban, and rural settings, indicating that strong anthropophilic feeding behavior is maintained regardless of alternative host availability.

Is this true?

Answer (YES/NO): NO